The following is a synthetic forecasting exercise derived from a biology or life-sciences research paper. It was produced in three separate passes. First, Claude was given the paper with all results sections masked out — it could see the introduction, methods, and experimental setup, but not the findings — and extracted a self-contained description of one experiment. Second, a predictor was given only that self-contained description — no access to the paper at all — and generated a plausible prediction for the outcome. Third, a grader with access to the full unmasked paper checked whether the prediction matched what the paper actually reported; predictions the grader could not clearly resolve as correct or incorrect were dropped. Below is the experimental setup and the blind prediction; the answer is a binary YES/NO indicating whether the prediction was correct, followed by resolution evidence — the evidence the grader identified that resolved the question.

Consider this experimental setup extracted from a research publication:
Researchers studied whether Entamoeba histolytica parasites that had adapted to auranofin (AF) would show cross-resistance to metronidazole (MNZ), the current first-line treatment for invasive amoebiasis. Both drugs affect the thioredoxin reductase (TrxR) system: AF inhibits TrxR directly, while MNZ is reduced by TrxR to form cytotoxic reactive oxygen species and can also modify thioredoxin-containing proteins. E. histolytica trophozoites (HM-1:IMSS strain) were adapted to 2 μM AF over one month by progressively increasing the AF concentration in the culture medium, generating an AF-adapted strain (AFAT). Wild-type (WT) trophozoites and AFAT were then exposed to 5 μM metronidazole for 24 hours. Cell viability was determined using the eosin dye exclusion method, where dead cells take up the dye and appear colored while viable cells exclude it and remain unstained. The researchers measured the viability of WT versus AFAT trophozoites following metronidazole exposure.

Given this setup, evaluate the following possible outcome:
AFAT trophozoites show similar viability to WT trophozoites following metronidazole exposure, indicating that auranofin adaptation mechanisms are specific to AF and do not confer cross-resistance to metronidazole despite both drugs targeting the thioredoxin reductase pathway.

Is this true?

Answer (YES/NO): NO